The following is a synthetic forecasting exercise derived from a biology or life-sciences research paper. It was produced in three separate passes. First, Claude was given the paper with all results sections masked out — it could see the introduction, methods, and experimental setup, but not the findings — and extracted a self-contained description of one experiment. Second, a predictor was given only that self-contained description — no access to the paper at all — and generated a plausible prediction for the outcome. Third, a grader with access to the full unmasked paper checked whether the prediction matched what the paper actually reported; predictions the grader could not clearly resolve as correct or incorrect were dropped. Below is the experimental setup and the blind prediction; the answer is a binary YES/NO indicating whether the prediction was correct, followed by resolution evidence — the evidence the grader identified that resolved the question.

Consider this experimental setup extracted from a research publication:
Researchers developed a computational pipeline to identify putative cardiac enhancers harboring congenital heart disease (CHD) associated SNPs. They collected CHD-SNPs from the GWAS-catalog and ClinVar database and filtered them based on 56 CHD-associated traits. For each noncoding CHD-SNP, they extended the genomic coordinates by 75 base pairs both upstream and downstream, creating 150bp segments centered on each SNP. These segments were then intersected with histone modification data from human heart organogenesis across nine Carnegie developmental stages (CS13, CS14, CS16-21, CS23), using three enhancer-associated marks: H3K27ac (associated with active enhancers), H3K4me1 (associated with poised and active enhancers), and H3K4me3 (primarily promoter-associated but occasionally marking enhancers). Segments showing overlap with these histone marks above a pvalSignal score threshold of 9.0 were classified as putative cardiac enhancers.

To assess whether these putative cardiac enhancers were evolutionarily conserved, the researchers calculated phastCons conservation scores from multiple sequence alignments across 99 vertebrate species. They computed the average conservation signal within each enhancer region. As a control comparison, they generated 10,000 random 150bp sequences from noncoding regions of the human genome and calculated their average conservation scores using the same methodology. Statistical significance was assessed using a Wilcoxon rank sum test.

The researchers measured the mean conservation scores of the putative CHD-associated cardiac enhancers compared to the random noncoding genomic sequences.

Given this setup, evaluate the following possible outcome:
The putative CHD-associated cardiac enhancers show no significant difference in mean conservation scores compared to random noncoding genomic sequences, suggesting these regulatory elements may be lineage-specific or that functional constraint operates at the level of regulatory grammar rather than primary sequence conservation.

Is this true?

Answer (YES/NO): NO